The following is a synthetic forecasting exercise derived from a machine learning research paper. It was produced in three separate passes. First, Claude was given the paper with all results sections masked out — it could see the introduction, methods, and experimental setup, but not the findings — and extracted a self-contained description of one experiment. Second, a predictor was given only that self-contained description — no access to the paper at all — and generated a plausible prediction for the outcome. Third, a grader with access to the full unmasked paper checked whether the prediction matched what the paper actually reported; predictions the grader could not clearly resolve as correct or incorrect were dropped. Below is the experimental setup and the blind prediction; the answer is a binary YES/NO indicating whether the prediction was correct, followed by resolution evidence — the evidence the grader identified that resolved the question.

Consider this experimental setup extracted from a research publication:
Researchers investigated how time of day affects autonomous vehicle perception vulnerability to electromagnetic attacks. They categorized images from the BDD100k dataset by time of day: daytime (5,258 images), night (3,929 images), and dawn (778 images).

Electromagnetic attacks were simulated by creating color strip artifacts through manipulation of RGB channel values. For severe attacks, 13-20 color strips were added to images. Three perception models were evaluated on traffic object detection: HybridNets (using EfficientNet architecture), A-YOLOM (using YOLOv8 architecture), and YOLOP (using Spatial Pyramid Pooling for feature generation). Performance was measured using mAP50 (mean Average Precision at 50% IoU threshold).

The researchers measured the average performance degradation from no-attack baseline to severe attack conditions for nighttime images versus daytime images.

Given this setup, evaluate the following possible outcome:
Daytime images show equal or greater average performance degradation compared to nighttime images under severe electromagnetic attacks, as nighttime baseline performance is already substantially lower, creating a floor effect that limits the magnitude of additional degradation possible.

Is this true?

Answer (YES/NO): NO